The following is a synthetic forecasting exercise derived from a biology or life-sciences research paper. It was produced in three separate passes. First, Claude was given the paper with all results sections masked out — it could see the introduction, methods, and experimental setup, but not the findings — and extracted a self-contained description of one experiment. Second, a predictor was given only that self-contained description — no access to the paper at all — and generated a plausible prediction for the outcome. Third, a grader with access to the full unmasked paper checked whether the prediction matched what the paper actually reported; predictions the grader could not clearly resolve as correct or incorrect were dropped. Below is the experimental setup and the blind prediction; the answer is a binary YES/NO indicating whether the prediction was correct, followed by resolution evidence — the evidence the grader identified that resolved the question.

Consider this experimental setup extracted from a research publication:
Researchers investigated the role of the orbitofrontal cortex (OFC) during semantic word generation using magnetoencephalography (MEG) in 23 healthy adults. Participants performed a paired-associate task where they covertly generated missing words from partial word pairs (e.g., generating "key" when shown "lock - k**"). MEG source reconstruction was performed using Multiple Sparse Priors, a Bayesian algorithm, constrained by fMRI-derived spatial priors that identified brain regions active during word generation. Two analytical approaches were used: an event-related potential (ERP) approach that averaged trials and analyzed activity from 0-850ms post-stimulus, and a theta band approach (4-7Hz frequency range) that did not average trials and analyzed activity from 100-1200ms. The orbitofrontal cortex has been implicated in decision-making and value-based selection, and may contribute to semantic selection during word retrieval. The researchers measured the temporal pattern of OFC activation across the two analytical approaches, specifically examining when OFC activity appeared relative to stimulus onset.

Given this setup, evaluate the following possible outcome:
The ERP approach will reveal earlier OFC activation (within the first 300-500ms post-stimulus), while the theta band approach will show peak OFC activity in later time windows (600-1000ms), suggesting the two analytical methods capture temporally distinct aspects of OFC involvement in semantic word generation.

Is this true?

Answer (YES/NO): NO